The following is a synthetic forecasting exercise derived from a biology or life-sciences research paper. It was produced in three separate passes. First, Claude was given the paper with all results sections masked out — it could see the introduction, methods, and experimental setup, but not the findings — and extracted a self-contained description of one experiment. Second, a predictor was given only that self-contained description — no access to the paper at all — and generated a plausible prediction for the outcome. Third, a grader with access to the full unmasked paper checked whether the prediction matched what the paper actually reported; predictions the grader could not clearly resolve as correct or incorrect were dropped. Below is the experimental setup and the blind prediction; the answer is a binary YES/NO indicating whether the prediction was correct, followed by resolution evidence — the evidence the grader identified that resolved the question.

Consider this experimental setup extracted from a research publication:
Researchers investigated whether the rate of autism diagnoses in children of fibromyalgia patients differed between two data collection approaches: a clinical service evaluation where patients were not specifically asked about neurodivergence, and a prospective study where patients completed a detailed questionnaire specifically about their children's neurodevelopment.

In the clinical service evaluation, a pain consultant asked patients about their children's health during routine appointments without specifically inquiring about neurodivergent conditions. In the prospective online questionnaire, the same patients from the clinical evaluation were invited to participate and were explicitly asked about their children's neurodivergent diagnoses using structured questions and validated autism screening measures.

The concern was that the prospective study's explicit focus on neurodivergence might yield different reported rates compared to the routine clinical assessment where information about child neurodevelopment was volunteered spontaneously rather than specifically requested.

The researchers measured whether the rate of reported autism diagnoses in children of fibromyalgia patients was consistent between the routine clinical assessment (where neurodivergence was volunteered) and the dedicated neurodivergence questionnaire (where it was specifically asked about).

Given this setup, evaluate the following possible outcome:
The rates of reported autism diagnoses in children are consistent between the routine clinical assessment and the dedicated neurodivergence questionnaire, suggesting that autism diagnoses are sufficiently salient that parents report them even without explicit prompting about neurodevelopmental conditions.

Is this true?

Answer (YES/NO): NO